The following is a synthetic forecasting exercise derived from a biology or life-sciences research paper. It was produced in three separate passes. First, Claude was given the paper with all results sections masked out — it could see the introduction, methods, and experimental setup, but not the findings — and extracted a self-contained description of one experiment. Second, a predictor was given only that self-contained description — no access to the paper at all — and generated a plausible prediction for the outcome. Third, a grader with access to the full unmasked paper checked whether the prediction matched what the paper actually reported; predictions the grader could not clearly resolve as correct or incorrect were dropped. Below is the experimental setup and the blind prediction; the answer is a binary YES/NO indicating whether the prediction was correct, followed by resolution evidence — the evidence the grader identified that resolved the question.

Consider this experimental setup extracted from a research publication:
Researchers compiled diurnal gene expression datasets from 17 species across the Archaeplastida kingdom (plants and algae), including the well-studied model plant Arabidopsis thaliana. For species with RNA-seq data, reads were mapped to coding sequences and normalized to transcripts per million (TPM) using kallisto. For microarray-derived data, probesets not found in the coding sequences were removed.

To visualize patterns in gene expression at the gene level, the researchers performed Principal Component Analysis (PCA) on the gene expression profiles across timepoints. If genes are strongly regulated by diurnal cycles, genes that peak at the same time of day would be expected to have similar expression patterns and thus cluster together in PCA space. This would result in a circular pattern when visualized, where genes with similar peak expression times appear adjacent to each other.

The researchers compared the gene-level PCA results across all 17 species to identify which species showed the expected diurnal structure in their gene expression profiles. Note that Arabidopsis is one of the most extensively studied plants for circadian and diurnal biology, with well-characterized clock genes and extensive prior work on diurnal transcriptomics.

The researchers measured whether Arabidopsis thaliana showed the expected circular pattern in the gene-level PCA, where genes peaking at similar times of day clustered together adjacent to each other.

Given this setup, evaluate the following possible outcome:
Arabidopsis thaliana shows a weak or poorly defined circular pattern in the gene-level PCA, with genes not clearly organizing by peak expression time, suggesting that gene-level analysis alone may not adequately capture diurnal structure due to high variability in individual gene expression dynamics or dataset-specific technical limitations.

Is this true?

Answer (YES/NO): YES